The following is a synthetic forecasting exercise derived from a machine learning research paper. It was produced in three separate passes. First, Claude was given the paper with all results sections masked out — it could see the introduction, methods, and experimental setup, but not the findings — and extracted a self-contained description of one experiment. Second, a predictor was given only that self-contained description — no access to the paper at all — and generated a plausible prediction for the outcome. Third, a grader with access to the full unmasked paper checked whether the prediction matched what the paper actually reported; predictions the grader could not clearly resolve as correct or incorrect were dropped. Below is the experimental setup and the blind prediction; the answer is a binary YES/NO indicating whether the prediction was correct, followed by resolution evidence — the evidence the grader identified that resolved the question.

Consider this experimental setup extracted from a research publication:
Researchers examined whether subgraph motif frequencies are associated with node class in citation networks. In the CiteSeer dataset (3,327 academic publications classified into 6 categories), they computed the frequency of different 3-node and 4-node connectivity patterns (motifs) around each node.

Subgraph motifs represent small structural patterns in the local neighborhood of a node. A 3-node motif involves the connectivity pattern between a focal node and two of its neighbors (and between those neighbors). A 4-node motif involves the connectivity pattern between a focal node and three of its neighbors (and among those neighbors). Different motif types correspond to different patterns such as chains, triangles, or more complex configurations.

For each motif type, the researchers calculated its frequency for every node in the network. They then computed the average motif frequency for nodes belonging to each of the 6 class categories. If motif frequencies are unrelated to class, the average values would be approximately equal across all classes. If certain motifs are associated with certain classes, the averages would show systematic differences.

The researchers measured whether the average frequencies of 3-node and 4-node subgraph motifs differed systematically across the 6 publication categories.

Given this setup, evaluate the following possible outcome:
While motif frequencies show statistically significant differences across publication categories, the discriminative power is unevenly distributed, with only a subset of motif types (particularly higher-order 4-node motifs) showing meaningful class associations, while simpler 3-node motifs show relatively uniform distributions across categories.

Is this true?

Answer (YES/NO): NO